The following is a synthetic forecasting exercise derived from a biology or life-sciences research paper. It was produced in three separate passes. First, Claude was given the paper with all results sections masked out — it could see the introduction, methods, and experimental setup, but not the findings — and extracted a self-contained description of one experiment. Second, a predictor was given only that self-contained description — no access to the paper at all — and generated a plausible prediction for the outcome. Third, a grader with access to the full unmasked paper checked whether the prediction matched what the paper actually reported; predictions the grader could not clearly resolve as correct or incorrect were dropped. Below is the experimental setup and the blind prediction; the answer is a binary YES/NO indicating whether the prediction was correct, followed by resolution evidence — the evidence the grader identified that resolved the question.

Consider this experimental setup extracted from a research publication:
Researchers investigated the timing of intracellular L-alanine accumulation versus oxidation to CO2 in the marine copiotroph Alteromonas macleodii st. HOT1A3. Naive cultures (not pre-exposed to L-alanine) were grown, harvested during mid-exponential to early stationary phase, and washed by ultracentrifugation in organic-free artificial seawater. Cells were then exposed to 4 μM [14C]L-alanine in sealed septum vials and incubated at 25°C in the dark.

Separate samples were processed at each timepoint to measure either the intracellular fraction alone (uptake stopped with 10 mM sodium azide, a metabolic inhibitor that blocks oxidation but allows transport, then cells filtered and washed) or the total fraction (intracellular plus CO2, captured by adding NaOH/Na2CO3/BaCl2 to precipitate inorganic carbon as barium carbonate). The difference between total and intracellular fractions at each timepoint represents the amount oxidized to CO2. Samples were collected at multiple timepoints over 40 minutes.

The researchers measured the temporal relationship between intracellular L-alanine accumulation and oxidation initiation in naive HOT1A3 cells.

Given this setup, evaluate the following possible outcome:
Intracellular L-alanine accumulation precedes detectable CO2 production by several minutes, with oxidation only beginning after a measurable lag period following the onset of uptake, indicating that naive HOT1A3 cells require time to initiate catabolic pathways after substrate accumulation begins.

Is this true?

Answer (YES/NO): YES